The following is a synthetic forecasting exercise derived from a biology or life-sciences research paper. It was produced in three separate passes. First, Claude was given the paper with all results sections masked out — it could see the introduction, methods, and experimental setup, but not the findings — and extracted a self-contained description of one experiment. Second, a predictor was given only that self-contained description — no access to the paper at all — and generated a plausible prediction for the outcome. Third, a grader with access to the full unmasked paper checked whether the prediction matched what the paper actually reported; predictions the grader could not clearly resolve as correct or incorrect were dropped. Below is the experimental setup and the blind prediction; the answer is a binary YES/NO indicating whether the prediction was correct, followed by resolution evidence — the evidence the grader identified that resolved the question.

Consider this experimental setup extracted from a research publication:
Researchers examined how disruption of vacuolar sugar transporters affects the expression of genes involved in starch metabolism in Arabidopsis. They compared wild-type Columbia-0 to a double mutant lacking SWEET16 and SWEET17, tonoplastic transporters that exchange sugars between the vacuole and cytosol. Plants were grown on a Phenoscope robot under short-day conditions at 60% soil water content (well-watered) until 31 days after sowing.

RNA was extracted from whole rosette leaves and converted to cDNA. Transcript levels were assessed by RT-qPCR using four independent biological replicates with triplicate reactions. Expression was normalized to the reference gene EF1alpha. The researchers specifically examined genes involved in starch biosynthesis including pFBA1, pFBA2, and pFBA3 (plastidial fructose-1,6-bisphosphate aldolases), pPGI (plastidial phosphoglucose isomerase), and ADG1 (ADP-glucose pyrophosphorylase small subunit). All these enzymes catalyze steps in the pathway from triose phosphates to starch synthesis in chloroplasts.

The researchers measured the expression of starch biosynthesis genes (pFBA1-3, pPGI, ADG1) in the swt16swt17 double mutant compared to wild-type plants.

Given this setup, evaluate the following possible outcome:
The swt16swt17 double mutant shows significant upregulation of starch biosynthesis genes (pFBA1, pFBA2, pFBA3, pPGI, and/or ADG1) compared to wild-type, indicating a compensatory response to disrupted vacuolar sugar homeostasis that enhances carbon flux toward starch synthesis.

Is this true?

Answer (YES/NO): YES